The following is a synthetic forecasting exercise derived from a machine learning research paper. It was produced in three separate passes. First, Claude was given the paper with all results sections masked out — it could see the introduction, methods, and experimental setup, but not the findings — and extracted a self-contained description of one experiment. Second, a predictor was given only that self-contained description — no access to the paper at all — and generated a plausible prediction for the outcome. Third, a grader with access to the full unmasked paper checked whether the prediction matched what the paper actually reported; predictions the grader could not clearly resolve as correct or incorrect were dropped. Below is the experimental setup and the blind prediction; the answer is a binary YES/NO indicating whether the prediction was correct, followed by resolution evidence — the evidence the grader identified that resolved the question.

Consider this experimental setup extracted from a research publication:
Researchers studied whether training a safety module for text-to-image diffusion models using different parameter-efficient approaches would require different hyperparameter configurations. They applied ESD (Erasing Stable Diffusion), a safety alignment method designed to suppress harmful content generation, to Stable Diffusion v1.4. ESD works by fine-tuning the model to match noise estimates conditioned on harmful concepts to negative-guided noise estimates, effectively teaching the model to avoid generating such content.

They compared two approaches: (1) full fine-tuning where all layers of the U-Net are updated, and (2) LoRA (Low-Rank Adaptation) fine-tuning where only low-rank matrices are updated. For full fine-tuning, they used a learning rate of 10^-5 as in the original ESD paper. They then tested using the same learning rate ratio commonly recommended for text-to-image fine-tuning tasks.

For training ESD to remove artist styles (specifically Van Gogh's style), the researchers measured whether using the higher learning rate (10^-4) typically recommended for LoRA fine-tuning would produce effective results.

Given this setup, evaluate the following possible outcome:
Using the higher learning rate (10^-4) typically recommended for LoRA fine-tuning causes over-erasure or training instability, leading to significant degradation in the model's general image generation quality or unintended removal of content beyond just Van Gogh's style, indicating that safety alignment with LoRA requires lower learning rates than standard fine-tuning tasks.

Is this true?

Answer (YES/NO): YES